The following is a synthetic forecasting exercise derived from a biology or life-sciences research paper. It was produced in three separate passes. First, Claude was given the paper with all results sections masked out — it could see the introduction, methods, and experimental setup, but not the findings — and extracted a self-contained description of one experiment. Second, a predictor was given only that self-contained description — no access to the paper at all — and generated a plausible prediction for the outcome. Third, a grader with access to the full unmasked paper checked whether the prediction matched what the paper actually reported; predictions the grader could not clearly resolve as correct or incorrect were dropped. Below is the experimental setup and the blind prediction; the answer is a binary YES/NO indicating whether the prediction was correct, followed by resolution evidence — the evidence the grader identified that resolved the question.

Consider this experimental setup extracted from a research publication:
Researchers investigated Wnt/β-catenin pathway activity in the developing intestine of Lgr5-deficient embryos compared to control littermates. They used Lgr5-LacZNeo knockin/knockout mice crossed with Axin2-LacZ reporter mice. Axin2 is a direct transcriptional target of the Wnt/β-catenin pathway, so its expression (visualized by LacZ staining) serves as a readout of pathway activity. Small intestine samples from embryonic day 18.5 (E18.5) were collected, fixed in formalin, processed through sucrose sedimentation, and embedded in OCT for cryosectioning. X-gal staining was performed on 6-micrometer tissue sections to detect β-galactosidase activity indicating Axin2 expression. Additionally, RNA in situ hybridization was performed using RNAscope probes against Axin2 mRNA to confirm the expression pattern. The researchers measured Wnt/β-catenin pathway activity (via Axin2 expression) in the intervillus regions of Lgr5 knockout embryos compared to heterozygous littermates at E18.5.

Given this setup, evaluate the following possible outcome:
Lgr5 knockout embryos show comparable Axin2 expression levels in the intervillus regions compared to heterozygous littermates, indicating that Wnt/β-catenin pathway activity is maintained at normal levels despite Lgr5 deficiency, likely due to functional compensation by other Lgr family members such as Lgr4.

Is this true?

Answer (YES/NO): NO